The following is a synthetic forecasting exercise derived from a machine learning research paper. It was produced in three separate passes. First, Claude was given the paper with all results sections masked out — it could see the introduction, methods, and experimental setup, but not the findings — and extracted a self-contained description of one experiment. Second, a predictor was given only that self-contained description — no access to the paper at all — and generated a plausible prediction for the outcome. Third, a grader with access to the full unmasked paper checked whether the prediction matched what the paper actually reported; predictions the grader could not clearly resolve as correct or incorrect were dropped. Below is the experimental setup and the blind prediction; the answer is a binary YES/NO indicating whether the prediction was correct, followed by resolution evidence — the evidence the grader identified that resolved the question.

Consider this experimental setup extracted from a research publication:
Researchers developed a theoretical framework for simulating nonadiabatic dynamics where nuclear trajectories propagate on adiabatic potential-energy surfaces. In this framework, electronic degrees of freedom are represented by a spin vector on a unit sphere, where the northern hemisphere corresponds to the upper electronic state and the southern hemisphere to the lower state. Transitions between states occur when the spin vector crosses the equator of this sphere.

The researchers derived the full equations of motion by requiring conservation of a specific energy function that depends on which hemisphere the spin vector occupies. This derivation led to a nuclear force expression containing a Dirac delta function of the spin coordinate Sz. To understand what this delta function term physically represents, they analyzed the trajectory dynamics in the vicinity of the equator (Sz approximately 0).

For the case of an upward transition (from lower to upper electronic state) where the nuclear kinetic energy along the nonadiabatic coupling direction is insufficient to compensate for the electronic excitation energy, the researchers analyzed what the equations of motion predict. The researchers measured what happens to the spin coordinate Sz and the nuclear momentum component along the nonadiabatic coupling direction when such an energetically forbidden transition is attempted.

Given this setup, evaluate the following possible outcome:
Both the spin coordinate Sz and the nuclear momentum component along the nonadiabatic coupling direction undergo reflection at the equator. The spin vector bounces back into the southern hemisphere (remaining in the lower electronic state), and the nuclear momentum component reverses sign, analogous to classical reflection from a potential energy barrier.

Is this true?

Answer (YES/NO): YES